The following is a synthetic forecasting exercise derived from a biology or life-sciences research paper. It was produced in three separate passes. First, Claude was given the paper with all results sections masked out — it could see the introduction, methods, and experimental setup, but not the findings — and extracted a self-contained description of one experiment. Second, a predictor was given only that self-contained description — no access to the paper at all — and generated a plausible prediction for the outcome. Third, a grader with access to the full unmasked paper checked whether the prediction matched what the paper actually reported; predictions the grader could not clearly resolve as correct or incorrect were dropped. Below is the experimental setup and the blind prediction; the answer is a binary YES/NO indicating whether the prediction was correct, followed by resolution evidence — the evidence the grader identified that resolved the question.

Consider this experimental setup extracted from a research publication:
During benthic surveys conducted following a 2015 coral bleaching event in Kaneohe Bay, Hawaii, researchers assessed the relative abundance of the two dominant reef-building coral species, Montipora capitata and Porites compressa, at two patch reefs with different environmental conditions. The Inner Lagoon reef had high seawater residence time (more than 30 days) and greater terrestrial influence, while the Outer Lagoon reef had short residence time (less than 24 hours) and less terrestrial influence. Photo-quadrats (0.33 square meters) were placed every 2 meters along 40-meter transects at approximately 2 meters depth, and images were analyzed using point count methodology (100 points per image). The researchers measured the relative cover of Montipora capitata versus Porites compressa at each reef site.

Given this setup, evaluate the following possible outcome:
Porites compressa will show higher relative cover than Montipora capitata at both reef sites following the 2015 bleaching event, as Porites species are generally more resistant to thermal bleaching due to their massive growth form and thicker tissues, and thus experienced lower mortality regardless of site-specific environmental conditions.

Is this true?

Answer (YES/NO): NO